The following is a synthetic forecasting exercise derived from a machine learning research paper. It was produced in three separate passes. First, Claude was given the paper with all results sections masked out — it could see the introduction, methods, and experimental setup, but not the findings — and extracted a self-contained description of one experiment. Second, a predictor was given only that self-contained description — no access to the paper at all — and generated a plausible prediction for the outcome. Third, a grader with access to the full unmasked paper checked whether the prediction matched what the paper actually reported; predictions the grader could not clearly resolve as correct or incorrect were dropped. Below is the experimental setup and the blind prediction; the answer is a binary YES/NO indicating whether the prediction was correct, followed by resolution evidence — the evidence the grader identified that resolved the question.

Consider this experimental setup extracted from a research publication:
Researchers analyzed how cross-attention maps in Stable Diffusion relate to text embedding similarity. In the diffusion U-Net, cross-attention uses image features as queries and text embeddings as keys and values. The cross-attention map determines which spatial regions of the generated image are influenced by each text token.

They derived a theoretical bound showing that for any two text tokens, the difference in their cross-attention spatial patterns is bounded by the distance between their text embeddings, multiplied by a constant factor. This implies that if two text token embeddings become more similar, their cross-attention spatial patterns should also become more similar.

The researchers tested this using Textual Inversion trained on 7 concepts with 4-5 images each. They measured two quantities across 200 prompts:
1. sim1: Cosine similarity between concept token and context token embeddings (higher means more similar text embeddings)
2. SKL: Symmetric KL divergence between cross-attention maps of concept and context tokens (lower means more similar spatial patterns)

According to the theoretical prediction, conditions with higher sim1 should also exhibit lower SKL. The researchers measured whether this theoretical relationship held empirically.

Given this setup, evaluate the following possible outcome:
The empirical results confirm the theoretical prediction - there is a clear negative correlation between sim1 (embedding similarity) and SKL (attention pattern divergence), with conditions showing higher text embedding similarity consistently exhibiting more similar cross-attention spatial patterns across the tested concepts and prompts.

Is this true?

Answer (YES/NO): YES